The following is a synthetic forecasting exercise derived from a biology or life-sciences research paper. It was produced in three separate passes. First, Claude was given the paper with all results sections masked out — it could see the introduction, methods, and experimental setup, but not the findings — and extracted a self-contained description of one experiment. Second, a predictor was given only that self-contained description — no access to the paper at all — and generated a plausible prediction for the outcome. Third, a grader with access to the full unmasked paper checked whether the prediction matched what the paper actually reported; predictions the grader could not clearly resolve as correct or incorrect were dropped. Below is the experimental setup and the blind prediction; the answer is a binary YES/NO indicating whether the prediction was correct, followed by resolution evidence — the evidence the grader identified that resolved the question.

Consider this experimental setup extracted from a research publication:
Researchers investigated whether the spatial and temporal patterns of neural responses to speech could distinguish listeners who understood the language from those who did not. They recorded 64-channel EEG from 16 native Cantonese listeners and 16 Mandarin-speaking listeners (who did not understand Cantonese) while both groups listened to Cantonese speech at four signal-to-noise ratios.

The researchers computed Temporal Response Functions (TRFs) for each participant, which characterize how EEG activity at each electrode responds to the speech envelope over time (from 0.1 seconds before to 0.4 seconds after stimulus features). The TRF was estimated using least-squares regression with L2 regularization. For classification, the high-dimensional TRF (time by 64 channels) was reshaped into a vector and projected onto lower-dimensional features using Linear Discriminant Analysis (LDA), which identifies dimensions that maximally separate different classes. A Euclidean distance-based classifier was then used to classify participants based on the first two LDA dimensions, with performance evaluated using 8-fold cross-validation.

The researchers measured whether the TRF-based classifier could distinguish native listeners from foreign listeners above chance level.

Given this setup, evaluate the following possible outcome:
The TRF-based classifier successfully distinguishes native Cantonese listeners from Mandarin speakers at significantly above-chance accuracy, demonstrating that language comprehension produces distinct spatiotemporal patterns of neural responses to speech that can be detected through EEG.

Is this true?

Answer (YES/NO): YES